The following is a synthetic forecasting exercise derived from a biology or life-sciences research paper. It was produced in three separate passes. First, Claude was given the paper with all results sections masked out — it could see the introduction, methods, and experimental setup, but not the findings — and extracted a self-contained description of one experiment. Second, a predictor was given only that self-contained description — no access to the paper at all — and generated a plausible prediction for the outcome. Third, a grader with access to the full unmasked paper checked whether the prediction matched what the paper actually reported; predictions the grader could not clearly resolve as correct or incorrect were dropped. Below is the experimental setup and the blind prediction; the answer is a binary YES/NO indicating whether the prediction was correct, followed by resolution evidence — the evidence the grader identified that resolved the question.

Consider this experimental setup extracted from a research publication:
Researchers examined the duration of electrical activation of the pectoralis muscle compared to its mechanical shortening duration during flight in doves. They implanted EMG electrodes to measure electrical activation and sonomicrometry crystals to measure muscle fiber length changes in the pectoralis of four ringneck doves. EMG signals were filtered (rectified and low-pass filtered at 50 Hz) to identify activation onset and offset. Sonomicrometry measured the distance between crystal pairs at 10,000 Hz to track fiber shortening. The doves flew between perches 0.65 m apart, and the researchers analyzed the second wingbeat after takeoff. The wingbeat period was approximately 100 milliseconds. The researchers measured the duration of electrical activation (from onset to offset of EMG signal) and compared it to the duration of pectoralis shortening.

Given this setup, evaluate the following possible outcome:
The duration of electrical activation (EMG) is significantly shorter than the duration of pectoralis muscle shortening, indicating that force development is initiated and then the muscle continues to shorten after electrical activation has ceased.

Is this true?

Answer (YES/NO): YES